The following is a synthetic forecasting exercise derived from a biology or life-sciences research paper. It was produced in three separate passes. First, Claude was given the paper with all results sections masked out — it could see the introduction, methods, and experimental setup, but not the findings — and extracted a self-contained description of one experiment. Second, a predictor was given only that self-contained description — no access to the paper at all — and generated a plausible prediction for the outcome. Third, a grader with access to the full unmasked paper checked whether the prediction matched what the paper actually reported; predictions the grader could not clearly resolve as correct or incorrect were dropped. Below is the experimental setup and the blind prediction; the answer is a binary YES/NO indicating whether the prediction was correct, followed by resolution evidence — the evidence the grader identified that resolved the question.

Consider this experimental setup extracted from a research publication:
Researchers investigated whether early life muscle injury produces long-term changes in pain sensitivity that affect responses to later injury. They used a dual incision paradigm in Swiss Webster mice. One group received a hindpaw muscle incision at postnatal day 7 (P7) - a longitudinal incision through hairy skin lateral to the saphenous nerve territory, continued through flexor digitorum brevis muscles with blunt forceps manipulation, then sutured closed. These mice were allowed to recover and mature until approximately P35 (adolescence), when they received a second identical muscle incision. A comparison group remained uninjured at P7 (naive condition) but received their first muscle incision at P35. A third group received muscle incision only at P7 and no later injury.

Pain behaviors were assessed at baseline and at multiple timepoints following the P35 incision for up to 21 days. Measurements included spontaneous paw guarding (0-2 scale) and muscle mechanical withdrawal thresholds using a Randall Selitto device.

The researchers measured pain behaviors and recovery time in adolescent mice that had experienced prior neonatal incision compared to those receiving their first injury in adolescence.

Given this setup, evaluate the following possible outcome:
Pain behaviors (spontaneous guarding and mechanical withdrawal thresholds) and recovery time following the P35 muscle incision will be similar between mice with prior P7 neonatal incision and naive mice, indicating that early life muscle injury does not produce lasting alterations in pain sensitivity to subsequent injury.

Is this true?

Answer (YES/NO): NO